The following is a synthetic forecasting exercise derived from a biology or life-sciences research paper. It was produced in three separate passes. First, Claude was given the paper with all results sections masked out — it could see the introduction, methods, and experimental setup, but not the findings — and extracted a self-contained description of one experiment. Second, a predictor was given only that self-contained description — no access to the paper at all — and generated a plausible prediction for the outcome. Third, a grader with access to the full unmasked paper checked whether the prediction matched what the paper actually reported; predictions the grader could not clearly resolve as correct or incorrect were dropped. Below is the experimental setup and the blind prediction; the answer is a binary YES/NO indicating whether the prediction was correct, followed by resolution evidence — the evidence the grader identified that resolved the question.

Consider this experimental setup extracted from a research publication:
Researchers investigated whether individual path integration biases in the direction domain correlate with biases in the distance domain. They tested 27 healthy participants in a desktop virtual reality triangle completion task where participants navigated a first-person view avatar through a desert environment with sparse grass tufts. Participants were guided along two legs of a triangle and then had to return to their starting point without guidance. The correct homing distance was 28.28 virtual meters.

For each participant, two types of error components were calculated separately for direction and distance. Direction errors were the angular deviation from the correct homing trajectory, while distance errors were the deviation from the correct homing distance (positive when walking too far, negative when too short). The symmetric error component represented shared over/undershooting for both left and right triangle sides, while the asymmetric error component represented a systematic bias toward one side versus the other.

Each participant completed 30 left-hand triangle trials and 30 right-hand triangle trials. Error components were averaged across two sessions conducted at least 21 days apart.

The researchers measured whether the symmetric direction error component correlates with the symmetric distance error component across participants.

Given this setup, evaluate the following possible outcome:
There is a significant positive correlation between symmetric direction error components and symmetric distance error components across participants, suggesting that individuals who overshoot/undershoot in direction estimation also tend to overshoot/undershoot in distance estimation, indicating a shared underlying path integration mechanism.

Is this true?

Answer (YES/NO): YES